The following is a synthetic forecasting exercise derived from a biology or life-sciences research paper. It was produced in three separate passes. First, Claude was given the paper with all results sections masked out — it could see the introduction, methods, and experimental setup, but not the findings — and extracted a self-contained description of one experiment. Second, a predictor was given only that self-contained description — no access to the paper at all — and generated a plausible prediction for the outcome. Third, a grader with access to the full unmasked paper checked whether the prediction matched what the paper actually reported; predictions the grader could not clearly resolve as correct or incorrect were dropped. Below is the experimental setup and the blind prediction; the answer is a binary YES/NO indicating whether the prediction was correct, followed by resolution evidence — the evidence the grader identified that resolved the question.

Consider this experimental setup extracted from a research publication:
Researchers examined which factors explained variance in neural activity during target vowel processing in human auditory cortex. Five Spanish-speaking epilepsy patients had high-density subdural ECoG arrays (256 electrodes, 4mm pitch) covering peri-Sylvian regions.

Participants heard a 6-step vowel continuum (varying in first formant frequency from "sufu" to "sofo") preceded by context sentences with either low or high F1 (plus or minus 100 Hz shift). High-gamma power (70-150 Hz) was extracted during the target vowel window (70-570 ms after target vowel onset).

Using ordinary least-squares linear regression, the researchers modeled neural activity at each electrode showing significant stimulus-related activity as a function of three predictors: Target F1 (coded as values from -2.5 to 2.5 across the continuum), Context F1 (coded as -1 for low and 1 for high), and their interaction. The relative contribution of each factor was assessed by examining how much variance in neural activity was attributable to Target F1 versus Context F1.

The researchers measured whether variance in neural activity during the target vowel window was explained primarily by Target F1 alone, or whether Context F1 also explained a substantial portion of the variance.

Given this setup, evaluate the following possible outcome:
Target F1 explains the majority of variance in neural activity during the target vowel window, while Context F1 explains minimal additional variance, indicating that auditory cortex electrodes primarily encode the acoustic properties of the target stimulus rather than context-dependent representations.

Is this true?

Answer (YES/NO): NO